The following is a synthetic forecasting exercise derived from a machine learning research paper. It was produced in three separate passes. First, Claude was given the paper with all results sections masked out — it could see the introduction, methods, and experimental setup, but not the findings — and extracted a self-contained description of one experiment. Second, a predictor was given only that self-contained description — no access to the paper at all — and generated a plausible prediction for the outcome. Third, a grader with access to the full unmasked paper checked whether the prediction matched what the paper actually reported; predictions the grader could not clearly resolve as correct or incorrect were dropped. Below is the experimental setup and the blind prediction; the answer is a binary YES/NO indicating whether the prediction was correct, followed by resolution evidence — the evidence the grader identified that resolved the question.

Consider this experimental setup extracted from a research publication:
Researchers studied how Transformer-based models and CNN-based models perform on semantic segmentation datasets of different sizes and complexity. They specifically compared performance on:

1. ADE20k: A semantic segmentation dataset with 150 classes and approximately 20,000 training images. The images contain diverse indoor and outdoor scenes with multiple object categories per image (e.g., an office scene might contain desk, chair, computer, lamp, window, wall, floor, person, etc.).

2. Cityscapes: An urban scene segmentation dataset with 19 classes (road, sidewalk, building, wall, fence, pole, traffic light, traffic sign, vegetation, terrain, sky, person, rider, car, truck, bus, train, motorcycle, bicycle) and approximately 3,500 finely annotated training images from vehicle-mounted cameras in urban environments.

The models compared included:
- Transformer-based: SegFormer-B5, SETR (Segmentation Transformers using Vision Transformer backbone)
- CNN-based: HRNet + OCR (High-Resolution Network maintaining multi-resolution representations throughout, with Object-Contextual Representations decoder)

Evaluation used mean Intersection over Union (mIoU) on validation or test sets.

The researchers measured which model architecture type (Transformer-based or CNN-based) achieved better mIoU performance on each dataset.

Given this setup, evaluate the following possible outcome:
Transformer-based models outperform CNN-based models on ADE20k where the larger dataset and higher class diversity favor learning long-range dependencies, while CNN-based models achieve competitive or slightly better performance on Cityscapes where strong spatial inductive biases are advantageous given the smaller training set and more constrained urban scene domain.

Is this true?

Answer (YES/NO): YES